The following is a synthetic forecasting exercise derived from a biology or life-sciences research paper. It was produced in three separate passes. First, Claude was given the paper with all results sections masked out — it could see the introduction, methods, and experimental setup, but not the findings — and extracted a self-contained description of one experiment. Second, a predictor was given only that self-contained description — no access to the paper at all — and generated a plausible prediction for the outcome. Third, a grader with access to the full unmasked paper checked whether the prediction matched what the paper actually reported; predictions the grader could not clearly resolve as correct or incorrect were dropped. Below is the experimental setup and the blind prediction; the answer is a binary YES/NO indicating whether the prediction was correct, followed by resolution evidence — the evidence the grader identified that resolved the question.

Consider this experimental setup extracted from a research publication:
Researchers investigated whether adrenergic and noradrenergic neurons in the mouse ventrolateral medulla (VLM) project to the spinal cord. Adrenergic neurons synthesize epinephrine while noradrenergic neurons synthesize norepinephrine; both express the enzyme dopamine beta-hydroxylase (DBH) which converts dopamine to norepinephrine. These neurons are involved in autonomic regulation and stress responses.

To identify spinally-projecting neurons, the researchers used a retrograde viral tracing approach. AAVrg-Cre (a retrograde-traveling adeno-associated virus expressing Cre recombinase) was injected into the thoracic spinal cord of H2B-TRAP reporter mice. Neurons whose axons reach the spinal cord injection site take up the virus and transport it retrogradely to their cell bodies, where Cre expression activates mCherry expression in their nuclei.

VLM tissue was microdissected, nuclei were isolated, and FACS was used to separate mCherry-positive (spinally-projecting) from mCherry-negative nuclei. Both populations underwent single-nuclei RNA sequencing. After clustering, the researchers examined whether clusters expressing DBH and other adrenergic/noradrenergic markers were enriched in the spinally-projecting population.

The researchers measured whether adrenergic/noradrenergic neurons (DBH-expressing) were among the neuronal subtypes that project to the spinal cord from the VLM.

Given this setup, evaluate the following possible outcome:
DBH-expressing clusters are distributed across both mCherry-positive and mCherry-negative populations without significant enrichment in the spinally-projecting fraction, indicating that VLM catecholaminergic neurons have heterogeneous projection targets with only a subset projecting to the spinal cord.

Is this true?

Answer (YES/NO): NO